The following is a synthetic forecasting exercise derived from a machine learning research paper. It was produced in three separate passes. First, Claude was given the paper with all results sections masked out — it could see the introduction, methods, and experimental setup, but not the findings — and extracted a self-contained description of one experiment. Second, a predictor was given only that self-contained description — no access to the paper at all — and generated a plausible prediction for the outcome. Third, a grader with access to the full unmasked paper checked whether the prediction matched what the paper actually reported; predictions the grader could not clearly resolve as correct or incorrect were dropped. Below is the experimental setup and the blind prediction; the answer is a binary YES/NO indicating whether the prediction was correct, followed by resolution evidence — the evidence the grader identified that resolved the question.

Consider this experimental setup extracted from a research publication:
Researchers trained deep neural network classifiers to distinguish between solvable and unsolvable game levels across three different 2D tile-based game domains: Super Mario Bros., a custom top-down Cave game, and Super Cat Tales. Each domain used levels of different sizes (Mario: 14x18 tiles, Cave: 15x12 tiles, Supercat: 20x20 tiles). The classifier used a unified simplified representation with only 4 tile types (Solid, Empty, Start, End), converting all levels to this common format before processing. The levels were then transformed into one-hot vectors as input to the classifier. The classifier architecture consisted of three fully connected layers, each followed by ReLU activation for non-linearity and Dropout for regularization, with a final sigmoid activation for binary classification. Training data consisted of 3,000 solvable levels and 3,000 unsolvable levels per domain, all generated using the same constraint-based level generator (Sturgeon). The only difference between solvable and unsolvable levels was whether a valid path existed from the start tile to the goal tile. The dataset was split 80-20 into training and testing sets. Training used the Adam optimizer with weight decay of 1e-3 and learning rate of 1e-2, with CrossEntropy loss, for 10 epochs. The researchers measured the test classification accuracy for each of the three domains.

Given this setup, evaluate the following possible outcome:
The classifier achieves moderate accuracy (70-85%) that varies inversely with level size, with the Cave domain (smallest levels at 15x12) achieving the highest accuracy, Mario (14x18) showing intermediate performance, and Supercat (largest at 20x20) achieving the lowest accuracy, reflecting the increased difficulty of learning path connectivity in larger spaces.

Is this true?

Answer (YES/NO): NO